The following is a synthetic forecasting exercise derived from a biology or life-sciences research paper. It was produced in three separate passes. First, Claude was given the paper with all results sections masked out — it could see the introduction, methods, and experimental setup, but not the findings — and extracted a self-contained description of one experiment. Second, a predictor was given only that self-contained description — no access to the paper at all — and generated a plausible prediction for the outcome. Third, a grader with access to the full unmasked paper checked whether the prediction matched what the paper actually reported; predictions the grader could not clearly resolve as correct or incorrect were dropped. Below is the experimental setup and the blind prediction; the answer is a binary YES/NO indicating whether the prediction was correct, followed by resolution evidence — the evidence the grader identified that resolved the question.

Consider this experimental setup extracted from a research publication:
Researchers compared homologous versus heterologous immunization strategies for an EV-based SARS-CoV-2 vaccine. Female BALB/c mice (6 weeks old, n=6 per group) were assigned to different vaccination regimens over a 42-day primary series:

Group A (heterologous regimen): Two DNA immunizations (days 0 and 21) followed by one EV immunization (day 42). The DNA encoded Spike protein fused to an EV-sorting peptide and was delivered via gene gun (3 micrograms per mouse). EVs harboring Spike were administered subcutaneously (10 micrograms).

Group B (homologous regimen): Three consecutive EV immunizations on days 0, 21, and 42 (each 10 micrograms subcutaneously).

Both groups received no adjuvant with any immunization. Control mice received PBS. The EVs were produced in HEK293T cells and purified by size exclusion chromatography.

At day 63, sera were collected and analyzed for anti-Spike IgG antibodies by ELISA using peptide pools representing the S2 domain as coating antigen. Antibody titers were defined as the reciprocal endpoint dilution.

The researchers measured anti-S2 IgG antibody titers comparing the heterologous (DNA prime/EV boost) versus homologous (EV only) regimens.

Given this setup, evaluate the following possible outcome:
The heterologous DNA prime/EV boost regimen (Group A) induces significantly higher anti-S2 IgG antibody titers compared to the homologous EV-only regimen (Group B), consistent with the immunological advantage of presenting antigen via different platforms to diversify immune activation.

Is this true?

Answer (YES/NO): NO